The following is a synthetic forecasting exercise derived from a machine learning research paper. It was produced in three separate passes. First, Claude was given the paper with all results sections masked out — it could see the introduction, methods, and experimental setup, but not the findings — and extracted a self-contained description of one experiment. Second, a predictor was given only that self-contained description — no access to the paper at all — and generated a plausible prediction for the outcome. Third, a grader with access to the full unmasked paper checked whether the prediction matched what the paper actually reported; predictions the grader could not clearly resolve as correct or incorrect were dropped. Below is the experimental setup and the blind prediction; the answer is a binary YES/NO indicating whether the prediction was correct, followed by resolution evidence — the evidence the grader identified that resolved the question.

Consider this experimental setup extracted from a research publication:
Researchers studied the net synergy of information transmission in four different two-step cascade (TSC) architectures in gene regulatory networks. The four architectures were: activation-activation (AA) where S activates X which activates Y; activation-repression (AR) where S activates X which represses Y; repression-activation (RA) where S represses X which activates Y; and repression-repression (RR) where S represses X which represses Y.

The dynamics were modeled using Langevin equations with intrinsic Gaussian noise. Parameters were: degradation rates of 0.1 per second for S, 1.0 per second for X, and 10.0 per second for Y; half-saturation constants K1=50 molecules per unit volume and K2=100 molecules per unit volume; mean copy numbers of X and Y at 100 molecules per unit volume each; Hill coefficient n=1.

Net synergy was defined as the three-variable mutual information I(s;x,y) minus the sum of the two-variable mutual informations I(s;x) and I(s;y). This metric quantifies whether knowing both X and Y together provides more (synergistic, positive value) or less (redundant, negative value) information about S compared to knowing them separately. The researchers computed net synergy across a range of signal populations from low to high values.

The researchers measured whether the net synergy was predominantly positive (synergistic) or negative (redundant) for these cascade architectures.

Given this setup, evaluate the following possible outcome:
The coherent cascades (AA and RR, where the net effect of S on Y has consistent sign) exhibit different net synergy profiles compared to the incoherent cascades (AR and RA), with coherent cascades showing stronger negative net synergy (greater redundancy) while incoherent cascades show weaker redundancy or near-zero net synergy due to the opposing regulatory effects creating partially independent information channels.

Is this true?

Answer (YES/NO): NO